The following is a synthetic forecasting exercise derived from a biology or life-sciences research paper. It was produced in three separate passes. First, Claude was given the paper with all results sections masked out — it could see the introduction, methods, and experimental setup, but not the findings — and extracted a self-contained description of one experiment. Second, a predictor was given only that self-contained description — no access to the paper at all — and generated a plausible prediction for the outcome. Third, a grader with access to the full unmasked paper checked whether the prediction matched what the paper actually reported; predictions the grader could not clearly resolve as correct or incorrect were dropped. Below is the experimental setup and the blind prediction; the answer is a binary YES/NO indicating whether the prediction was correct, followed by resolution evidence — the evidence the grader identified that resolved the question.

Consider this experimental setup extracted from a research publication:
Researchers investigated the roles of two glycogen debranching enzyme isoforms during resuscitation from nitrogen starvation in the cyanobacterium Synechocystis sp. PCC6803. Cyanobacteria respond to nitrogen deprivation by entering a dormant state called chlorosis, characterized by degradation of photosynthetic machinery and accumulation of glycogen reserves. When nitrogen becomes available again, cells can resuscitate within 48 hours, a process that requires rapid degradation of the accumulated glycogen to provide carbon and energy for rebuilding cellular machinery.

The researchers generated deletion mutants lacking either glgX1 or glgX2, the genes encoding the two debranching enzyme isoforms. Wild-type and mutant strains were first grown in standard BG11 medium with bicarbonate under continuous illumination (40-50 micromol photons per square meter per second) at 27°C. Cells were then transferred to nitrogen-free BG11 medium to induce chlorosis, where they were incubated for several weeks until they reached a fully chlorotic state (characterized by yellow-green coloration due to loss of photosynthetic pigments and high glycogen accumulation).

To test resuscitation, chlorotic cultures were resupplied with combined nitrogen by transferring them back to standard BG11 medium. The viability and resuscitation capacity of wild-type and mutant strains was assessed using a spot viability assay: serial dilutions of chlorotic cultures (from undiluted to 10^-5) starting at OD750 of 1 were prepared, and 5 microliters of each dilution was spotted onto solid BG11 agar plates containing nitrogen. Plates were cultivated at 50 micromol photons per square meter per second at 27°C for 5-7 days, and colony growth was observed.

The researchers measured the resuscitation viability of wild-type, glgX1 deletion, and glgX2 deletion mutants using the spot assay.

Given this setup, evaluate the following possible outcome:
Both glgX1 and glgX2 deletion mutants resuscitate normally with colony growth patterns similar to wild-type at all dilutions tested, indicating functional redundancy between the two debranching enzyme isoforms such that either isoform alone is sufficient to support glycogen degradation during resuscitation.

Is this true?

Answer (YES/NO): NO